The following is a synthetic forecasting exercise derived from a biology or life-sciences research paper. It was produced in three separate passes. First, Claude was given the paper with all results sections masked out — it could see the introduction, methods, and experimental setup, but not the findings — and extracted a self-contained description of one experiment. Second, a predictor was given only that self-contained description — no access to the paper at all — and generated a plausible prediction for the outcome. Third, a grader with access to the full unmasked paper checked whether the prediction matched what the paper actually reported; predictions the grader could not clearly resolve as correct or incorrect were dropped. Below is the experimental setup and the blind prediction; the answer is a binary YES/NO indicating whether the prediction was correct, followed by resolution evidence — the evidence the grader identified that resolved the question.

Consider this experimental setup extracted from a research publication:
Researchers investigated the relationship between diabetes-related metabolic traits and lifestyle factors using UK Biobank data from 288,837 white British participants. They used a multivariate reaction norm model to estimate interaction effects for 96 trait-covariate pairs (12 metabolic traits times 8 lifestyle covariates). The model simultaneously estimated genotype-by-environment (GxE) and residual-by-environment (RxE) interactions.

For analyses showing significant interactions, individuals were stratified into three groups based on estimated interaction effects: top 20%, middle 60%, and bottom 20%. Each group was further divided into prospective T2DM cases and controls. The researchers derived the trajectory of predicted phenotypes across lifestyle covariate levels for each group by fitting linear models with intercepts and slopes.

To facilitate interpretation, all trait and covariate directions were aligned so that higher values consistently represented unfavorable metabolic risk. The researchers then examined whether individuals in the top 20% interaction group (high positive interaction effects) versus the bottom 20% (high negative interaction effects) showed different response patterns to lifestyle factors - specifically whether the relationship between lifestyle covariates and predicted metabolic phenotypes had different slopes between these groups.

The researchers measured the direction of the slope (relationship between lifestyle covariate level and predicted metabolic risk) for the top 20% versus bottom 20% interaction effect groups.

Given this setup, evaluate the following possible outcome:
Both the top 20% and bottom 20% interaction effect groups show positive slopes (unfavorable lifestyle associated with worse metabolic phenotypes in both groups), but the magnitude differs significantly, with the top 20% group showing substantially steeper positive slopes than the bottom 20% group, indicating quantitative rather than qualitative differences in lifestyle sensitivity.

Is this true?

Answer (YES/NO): NO